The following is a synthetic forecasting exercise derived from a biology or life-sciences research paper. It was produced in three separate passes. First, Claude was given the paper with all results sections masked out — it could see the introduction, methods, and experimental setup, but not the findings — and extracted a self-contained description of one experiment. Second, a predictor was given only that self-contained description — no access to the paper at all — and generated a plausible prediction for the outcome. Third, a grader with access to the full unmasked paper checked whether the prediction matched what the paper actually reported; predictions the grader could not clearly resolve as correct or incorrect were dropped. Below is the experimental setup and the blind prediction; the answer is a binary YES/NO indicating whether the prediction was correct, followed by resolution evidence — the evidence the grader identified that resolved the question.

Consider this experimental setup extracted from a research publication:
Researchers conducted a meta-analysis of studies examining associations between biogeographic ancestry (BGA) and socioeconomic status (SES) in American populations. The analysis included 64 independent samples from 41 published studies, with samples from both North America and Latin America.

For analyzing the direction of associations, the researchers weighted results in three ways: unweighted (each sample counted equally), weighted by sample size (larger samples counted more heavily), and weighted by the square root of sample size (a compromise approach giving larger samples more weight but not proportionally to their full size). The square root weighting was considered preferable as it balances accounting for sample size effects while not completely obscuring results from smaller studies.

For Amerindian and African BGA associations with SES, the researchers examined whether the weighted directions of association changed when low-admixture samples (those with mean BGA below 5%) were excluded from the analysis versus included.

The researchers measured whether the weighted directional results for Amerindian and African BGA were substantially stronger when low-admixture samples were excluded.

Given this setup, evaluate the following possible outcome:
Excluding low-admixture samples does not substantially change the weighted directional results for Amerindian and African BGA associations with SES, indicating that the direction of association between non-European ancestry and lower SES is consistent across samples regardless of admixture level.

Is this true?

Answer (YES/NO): NO